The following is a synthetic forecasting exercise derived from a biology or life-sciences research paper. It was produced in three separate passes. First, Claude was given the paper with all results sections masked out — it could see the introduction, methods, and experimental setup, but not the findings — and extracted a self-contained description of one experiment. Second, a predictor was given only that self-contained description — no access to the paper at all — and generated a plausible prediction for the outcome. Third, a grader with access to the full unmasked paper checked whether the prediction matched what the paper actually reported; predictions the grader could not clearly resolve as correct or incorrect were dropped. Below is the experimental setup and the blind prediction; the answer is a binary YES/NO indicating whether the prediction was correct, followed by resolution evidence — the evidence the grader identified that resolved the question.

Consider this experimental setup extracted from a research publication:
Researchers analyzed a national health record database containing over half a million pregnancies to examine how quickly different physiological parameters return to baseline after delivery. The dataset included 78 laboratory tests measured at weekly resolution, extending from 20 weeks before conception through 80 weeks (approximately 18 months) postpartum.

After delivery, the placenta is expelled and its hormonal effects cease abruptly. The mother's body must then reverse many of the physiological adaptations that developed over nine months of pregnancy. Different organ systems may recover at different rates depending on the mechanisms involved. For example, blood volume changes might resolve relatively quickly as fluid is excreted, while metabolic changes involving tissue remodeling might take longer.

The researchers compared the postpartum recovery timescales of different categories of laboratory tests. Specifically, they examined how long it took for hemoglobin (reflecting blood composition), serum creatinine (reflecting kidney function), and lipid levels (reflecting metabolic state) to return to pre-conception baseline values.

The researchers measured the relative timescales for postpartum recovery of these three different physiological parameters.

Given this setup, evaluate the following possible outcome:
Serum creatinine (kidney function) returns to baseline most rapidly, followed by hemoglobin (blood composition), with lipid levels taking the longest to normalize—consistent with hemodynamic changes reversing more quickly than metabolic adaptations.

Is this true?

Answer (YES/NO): NO